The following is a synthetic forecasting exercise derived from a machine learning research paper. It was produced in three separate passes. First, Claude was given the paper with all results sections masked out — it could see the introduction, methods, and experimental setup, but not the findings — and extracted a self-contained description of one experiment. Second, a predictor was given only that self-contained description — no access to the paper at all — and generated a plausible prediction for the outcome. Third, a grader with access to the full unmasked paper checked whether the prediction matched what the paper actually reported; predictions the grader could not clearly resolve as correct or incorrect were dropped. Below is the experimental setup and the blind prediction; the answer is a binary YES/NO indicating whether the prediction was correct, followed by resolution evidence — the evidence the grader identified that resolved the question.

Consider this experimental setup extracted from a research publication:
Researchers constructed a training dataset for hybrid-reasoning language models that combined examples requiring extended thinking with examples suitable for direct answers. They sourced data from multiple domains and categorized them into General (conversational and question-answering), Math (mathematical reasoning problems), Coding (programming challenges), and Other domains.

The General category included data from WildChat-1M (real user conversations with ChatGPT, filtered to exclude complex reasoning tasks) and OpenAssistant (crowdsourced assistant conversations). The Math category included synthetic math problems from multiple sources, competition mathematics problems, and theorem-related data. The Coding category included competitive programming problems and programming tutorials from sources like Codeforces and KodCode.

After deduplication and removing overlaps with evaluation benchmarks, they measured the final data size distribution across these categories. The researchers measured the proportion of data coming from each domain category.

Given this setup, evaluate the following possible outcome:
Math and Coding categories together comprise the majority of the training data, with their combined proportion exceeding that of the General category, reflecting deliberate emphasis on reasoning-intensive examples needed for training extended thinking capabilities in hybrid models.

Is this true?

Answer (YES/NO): YES